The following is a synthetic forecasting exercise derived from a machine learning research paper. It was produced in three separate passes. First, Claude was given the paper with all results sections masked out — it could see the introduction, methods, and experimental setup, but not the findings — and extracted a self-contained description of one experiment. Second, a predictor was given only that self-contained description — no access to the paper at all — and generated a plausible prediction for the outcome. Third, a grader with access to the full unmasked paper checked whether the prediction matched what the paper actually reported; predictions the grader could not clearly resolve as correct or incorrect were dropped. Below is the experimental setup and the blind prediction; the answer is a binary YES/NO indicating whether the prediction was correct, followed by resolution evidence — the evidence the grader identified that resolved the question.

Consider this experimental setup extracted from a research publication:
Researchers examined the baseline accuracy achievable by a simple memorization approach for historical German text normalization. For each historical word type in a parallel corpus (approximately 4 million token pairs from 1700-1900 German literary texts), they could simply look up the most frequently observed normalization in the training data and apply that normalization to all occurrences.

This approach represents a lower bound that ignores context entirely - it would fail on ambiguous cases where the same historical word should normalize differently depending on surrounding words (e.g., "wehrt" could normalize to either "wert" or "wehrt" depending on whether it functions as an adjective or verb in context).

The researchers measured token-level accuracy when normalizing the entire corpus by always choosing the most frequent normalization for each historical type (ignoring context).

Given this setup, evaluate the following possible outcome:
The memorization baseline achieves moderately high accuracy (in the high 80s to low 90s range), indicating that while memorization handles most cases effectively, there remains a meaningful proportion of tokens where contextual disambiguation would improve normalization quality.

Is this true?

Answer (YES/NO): NO